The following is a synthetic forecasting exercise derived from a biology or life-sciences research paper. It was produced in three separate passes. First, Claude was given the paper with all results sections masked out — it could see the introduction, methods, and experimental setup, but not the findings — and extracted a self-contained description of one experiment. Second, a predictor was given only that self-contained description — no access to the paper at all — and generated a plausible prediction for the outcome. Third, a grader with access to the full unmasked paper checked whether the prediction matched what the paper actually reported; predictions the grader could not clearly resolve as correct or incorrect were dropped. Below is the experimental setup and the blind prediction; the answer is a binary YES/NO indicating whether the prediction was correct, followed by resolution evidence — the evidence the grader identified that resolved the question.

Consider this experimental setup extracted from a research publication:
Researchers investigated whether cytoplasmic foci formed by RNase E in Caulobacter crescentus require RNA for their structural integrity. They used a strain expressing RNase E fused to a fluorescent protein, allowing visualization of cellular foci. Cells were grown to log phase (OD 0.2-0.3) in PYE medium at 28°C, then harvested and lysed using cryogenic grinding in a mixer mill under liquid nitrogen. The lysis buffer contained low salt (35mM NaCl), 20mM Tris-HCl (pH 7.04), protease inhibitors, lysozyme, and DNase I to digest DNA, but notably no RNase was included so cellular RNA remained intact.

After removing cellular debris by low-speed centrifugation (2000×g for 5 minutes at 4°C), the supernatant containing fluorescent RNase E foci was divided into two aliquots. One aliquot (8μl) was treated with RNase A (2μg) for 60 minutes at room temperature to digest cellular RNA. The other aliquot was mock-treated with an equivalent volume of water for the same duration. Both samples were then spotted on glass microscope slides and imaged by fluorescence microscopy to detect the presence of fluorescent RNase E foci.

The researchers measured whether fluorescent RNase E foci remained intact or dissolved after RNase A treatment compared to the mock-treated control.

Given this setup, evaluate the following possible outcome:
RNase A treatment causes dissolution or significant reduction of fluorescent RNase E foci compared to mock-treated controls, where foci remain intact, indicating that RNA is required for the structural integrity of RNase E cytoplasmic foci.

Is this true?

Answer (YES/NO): YES